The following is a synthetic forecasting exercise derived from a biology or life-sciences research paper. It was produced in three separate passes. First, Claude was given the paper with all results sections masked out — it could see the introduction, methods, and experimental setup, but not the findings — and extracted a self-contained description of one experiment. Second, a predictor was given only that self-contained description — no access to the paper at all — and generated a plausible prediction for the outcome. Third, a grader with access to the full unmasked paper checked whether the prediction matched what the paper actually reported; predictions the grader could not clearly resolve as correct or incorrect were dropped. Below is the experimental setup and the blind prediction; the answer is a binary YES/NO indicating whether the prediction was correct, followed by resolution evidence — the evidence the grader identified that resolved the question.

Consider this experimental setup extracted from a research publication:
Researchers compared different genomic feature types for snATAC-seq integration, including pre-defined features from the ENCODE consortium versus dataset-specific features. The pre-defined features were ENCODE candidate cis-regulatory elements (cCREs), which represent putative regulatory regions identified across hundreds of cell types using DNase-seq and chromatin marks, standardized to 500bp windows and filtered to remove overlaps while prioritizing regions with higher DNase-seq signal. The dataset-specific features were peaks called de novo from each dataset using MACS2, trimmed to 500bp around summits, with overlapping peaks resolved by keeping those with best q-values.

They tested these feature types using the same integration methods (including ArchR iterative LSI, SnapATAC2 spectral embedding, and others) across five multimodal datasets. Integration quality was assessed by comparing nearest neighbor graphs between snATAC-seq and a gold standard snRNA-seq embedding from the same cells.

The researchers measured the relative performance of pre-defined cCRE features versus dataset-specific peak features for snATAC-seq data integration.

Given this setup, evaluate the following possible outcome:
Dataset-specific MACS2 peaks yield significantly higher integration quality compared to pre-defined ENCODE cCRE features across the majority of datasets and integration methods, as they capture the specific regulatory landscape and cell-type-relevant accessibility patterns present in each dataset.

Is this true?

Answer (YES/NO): NO